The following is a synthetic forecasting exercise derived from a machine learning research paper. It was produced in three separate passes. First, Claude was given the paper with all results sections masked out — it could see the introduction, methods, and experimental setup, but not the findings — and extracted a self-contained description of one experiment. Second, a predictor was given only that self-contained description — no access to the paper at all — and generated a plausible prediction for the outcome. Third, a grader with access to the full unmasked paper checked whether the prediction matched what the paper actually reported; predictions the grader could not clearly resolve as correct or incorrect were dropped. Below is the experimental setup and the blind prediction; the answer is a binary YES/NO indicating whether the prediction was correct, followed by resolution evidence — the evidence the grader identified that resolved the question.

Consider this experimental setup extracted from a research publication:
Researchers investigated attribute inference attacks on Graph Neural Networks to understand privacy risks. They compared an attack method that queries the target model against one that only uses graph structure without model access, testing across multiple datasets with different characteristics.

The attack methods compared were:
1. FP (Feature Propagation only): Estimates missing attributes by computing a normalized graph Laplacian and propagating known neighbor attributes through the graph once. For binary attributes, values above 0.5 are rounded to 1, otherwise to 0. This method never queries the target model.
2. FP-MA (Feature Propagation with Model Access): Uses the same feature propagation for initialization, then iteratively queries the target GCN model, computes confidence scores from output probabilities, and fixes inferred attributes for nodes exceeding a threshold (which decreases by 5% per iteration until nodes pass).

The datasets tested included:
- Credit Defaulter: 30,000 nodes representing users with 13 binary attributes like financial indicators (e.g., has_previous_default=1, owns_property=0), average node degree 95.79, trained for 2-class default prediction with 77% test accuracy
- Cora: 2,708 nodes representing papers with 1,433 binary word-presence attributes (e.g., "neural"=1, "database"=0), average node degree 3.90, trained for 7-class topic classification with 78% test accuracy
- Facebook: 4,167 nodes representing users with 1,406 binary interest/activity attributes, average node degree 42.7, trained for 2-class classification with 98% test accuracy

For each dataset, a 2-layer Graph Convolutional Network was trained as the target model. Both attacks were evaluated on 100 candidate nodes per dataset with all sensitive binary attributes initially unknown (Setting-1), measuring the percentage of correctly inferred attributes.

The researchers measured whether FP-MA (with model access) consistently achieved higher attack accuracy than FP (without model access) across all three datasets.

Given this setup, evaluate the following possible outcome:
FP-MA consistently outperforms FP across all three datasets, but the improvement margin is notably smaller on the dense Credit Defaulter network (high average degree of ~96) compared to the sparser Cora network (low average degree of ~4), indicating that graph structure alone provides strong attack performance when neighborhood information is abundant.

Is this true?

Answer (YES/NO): NO